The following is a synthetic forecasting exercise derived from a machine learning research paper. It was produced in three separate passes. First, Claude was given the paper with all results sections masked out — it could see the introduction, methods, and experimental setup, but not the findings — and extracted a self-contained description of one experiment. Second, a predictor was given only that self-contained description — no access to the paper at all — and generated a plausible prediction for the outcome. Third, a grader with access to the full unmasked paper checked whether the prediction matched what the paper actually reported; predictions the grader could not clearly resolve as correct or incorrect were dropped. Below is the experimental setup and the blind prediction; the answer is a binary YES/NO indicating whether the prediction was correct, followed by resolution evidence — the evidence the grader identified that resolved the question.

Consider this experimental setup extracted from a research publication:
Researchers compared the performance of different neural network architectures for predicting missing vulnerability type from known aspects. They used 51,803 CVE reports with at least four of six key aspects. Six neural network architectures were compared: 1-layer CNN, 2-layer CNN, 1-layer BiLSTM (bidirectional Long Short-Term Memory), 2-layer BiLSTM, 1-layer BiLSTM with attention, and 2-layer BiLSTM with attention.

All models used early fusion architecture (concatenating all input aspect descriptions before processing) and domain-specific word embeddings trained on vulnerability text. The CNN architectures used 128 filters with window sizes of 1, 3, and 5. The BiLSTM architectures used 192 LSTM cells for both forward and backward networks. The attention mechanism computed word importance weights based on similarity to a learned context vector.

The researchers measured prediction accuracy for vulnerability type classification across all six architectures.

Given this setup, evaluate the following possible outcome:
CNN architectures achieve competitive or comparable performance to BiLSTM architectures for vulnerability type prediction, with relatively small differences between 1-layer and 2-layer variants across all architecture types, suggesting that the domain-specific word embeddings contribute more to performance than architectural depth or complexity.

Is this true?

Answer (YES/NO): NO